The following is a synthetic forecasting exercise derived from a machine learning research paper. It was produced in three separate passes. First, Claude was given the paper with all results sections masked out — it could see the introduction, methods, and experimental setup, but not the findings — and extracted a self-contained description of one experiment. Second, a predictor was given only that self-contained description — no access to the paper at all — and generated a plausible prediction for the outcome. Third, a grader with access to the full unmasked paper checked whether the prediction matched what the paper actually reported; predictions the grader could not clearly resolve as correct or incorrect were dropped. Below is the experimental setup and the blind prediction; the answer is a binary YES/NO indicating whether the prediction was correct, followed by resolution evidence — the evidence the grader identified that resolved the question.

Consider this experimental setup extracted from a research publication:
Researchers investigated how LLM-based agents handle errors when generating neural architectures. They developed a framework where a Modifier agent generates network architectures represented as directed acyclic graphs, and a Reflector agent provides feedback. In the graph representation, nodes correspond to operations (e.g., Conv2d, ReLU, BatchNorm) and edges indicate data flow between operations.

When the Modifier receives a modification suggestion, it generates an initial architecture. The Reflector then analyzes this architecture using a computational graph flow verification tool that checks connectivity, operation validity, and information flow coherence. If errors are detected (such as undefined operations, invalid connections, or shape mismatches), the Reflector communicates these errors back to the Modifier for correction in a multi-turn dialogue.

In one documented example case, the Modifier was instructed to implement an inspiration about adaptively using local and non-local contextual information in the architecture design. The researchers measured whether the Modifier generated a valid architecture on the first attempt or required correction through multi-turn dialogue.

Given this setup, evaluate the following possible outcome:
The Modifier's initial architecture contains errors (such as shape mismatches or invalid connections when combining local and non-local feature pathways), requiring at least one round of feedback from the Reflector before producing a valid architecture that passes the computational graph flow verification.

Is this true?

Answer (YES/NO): NO